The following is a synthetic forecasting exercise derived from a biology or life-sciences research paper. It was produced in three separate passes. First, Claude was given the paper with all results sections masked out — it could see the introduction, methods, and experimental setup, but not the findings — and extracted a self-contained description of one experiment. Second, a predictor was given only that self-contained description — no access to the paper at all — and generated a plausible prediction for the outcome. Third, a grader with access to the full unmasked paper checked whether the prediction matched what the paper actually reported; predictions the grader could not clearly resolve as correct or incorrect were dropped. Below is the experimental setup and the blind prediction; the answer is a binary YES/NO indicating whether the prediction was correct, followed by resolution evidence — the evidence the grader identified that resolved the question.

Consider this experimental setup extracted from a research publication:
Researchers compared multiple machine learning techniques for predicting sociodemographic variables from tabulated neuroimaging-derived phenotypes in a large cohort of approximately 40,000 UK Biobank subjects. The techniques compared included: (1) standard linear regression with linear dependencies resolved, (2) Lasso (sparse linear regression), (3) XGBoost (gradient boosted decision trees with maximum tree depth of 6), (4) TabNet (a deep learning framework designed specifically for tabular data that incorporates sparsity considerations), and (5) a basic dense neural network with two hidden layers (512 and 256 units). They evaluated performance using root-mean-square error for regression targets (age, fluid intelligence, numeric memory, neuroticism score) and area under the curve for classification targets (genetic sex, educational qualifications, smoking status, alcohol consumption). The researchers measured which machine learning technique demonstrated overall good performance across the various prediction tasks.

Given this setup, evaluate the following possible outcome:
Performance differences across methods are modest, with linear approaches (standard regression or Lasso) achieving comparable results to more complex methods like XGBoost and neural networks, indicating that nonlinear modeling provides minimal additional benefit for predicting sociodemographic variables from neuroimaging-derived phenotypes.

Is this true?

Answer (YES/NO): NO